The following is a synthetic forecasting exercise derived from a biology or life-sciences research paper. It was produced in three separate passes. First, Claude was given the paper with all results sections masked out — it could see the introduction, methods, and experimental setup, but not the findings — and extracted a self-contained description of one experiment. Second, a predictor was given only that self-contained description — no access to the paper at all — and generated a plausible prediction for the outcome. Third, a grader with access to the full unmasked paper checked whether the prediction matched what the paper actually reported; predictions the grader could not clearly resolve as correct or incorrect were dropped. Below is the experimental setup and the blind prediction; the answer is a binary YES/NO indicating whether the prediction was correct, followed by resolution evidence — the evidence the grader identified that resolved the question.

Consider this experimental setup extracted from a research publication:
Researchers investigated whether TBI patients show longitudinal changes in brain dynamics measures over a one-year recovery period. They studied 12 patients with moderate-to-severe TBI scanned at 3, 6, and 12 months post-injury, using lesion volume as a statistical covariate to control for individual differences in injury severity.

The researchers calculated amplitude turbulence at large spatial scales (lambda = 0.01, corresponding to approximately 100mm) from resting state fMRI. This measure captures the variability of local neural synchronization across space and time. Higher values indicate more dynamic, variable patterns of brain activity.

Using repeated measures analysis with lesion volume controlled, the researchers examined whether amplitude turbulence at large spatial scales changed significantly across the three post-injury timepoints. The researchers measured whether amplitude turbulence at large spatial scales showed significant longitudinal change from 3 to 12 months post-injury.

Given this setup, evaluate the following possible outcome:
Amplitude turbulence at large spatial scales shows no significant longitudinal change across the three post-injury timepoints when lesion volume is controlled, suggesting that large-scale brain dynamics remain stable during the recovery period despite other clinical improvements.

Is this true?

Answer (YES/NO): NO